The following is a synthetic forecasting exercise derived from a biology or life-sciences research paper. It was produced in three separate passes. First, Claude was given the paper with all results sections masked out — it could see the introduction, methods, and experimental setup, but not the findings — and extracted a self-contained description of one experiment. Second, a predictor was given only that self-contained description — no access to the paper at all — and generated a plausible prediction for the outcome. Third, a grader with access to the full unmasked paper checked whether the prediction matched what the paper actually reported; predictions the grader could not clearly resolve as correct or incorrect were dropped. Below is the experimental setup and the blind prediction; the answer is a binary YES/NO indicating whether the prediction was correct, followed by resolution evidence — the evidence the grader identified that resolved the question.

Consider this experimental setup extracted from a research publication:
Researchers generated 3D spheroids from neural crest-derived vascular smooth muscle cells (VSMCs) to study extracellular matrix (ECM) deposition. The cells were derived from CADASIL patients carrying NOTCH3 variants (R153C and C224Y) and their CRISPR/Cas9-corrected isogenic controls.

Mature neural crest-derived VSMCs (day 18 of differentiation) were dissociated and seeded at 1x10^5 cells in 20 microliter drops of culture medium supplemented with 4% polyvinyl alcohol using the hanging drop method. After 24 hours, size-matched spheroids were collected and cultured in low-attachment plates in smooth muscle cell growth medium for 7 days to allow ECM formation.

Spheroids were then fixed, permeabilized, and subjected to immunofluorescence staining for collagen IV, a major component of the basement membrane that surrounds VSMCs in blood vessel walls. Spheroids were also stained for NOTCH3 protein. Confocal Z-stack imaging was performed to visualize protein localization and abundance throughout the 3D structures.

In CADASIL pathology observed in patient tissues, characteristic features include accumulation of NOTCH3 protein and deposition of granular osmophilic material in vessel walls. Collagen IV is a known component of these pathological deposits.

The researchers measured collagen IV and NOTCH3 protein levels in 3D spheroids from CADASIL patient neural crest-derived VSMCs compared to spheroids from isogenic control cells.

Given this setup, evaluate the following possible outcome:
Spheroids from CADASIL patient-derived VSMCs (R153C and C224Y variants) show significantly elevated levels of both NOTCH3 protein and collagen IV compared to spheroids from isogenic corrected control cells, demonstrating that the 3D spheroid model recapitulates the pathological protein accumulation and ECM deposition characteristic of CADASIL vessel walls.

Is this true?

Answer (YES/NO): YES